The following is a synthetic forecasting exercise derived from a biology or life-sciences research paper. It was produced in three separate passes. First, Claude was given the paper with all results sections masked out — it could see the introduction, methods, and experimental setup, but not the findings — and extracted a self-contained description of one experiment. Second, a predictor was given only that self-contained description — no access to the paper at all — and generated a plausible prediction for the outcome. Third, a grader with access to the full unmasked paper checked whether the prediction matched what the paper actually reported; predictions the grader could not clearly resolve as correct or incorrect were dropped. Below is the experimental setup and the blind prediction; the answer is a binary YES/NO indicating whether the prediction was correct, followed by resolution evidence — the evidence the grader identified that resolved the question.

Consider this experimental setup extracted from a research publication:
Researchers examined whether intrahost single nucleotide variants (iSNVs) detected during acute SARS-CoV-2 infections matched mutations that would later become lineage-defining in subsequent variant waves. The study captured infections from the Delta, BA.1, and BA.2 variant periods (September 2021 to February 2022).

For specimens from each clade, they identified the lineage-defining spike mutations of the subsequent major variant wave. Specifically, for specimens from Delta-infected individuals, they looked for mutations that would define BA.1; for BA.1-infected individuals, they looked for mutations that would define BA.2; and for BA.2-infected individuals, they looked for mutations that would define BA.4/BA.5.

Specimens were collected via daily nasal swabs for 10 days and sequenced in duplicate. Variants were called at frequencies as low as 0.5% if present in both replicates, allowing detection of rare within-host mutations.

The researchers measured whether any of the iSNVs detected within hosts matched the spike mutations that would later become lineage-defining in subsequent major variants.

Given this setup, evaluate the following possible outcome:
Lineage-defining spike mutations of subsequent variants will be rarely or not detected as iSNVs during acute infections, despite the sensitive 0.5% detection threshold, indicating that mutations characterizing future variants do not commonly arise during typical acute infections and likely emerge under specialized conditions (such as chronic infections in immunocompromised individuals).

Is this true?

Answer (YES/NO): YES